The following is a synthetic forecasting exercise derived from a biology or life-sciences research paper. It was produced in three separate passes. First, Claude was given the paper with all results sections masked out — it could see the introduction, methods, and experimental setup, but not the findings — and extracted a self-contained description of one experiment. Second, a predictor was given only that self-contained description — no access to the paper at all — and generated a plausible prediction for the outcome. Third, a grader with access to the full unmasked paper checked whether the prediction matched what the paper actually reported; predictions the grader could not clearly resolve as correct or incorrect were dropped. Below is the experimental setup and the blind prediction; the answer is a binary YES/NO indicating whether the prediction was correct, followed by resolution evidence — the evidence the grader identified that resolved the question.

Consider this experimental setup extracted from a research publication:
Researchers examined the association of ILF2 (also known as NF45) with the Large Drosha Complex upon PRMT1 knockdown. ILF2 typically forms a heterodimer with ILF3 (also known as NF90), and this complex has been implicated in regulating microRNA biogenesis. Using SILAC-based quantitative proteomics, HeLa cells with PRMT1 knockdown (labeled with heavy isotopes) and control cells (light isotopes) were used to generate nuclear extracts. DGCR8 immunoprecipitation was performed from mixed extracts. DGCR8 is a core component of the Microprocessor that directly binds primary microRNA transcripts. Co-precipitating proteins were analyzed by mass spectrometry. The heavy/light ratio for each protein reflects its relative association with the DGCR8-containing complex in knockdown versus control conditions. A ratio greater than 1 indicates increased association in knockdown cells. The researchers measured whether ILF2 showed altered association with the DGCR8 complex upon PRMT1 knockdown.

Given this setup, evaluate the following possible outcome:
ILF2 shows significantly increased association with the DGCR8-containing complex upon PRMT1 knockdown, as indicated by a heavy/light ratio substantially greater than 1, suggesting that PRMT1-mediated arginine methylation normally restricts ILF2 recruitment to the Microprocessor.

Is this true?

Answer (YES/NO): NO